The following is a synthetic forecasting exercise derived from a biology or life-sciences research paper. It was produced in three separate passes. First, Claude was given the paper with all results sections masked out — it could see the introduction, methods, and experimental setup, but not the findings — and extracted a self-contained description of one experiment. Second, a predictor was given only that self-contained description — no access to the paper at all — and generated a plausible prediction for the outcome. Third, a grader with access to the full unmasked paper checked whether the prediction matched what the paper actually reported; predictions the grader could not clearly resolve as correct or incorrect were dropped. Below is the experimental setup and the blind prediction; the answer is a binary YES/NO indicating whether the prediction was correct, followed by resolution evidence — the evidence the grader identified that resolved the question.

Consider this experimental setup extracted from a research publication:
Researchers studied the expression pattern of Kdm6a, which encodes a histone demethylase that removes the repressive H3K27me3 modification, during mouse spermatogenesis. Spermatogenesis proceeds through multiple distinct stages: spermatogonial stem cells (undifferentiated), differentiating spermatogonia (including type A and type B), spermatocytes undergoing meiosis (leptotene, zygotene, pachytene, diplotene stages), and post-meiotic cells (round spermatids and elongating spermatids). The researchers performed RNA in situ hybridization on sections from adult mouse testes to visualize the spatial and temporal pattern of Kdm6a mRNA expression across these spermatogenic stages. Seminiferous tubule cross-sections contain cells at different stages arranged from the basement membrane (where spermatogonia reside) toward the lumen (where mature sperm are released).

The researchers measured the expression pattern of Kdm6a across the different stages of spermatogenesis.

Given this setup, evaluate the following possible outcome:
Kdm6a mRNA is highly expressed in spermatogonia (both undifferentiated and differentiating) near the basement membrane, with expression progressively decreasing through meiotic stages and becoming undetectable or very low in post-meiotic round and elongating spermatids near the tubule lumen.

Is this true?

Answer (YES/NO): NO